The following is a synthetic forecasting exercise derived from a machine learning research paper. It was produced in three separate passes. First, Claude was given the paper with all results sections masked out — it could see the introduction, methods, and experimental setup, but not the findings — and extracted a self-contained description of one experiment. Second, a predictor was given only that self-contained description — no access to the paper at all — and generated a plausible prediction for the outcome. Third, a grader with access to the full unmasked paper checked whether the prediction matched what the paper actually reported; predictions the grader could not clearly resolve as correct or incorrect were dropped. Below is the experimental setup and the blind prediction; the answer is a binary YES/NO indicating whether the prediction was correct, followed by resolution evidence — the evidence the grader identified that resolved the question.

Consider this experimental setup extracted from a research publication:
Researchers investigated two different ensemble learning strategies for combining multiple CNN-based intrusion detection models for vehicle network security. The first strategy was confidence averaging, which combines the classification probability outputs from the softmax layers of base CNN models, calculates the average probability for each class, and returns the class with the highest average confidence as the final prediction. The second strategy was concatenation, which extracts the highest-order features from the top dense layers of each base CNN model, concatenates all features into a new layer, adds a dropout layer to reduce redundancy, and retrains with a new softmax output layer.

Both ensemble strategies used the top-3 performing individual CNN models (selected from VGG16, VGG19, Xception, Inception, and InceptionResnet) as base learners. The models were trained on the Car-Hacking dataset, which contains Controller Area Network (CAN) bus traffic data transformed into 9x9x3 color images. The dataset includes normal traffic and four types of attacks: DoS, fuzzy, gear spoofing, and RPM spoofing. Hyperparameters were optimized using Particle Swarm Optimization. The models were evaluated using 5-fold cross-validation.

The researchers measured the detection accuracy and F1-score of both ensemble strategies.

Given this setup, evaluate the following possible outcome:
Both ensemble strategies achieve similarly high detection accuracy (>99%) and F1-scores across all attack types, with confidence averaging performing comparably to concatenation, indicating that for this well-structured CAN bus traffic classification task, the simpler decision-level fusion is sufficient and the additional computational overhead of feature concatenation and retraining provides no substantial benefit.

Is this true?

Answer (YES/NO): YES